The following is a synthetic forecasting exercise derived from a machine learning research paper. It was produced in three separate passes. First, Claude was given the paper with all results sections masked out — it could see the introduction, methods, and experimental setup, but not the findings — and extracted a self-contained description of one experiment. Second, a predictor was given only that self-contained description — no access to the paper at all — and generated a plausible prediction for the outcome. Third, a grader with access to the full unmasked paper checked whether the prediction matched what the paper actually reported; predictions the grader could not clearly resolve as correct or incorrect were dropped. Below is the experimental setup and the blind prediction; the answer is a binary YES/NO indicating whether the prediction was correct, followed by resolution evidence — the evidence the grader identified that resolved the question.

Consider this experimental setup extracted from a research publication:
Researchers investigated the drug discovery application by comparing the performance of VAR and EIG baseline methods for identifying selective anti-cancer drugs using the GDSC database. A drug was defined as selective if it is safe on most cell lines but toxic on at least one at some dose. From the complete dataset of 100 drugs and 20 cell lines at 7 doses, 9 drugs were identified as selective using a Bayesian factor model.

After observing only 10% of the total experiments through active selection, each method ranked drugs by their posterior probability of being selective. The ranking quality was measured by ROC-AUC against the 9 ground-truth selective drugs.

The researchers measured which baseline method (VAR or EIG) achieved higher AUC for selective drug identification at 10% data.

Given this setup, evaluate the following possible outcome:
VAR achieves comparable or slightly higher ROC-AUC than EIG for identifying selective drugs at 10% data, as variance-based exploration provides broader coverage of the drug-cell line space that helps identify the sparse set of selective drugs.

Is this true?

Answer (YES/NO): NO